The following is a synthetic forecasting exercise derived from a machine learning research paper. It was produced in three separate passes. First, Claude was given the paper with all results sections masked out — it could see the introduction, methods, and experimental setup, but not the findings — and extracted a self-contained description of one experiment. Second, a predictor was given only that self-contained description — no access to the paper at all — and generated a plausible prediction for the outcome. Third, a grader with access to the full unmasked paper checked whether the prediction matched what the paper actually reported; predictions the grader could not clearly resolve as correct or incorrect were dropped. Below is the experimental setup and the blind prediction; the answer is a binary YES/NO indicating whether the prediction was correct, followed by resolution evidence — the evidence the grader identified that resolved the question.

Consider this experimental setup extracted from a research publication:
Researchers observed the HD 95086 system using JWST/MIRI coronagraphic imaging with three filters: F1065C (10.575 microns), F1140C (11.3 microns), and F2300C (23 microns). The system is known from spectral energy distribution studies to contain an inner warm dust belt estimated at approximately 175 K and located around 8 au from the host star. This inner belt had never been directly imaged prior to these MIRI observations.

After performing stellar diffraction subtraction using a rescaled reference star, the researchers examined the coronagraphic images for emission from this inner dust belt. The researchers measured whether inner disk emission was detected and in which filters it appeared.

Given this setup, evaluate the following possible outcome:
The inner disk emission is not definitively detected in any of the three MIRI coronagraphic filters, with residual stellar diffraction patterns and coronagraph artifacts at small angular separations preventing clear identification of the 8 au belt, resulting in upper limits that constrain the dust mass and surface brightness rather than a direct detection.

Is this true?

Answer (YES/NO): NO